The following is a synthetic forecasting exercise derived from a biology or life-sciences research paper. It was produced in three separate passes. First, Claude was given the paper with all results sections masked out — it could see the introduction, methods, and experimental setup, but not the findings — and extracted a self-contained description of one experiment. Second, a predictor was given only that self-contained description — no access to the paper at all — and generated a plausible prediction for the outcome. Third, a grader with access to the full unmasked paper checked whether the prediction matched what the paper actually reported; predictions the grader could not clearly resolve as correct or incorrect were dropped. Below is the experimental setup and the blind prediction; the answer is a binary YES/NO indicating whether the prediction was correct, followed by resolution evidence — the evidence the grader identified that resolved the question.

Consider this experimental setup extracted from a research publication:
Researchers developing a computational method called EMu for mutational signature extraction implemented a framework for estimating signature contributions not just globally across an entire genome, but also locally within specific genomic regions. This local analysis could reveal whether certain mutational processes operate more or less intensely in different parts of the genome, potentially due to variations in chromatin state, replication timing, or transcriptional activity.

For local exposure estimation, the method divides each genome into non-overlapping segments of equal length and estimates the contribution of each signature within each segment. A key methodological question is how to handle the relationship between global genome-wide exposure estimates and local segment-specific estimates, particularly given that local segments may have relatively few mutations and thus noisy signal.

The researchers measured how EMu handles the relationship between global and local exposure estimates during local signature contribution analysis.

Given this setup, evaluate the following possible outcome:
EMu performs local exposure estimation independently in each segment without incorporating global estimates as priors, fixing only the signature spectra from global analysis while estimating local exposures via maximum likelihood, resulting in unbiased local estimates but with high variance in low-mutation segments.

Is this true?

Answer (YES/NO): NO